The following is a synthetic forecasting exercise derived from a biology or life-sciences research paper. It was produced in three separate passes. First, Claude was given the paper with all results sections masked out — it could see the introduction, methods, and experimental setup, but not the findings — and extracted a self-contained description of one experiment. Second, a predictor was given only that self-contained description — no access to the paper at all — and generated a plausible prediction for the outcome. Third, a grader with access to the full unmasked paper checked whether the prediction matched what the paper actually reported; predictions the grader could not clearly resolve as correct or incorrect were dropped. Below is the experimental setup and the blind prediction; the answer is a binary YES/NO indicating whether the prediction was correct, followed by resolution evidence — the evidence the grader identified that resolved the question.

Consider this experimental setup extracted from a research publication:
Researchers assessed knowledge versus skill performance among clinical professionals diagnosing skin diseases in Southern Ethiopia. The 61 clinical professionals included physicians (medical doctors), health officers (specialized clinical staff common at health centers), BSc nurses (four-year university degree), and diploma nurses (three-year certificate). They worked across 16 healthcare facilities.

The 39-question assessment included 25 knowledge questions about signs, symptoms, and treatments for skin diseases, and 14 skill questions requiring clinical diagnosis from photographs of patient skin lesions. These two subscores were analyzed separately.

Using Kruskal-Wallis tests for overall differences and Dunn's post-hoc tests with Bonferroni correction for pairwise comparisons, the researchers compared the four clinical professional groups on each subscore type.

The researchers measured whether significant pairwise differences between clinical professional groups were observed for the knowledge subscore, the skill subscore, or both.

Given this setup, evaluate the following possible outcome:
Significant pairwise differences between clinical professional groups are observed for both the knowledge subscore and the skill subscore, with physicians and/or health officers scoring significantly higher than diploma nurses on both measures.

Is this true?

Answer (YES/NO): NO